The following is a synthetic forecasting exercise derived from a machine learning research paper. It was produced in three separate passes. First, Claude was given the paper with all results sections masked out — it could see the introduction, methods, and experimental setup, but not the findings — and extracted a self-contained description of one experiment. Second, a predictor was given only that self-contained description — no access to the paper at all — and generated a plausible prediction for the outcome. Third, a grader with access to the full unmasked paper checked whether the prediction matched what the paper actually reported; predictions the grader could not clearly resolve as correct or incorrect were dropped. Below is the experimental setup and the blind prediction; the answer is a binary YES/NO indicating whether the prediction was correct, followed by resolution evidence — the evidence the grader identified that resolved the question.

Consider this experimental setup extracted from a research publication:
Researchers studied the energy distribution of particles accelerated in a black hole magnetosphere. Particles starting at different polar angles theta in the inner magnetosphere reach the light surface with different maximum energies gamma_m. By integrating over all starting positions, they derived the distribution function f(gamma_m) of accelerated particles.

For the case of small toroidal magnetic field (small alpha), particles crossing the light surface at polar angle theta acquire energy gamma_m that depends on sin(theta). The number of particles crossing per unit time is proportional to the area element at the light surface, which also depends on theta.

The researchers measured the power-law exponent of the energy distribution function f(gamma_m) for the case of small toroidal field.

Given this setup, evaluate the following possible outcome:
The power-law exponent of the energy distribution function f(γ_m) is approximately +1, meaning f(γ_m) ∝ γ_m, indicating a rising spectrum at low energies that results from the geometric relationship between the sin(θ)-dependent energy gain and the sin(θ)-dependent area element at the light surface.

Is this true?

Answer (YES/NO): NO